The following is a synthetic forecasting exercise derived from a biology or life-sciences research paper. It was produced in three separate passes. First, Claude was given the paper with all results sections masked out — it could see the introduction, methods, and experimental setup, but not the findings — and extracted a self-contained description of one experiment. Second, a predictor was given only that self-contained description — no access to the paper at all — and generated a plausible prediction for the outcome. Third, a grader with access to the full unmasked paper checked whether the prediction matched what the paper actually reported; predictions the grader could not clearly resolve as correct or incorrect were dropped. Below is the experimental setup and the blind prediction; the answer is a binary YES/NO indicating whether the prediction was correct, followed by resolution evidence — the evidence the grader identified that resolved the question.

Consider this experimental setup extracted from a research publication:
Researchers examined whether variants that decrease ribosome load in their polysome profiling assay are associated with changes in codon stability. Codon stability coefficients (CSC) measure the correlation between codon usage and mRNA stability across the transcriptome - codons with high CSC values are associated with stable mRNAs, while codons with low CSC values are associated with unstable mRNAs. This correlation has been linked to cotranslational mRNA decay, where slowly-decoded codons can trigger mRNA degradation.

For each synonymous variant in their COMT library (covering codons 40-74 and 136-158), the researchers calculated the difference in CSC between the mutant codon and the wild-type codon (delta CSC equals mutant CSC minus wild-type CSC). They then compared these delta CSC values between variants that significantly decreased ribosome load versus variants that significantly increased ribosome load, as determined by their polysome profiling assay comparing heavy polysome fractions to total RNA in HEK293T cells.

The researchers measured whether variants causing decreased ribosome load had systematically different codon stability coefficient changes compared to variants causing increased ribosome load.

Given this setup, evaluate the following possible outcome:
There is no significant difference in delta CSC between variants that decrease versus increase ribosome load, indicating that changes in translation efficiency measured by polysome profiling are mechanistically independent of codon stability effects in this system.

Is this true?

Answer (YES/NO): NO